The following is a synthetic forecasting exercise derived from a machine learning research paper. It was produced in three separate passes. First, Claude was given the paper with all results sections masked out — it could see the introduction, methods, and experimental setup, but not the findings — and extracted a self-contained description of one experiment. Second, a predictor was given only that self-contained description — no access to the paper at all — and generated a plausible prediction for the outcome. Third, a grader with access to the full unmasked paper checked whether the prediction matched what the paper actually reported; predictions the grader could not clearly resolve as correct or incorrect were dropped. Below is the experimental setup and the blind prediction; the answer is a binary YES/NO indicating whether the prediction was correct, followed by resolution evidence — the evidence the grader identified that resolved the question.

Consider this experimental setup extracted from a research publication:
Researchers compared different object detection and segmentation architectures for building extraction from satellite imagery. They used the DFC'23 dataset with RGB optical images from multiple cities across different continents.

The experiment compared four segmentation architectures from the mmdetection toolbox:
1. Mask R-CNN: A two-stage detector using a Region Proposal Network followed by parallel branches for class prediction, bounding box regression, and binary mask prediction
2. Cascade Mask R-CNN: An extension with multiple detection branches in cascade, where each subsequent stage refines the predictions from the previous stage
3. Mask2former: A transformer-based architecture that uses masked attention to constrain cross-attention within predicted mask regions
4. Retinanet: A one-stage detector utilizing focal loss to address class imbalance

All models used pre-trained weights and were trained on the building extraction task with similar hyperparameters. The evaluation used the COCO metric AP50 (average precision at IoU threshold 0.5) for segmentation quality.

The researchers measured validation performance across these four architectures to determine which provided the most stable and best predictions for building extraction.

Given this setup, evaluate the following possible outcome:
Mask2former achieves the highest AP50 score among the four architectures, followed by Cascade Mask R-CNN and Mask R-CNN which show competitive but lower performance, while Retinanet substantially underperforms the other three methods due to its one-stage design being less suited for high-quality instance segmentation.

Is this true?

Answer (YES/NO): NO